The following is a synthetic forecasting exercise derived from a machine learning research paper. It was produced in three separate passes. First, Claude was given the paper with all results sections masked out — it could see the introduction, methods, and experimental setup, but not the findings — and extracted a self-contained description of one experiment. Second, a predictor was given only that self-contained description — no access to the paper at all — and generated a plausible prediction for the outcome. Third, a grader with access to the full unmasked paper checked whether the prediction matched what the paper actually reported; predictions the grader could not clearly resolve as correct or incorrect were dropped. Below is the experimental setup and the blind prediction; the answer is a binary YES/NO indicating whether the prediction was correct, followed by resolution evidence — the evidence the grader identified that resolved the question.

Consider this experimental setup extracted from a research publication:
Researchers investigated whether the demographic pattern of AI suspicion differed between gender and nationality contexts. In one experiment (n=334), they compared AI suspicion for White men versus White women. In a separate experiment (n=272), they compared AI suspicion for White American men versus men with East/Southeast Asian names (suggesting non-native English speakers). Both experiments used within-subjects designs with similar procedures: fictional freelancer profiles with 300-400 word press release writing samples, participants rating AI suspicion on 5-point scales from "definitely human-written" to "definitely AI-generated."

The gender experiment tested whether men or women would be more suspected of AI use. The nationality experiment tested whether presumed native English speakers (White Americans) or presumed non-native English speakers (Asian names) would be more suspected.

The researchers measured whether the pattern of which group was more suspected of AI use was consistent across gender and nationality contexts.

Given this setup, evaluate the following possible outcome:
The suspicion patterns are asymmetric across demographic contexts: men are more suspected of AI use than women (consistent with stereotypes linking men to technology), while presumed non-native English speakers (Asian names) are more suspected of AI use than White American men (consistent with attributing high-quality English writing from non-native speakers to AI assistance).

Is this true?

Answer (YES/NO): YES